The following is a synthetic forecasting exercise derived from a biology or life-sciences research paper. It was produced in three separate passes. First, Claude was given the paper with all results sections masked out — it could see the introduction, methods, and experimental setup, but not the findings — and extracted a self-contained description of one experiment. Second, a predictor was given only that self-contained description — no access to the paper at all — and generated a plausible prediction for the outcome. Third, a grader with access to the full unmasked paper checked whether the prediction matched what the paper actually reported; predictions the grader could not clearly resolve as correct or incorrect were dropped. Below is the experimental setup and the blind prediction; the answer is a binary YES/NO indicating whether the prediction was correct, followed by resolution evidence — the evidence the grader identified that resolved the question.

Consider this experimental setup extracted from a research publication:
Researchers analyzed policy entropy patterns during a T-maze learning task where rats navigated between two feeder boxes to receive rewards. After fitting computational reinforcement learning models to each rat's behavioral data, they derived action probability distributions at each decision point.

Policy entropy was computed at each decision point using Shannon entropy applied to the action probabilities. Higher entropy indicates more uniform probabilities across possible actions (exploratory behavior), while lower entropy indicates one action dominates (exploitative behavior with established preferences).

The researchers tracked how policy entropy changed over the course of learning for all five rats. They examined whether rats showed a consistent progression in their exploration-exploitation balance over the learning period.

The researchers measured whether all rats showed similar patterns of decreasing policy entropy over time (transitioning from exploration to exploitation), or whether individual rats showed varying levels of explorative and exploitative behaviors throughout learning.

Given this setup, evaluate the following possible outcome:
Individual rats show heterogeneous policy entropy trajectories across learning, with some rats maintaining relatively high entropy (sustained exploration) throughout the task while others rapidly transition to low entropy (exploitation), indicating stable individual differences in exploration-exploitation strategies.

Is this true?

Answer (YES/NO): YES